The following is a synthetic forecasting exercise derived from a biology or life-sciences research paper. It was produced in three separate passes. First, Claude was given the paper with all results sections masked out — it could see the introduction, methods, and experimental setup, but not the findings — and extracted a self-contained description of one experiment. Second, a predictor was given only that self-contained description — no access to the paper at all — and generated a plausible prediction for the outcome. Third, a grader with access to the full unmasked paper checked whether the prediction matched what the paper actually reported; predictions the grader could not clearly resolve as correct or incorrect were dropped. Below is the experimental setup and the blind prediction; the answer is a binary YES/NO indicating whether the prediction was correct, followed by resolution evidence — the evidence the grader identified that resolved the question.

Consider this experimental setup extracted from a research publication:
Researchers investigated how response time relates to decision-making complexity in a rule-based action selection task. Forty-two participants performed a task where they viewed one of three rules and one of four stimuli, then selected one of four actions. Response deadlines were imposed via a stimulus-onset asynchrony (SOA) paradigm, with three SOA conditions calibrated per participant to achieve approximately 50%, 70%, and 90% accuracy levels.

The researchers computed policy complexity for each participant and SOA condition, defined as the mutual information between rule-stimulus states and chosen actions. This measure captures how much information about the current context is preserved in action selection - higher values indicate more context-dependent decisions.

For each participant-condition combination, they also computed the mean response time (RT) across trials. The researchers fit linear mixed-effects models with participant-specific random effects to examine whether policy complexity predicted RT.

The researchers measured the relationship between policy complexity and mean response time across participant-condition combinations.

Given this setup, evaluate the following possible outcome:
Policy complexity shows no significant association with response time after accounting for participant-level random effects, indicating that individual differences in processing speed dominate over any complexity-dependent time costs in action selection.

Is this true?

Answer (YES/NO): NO